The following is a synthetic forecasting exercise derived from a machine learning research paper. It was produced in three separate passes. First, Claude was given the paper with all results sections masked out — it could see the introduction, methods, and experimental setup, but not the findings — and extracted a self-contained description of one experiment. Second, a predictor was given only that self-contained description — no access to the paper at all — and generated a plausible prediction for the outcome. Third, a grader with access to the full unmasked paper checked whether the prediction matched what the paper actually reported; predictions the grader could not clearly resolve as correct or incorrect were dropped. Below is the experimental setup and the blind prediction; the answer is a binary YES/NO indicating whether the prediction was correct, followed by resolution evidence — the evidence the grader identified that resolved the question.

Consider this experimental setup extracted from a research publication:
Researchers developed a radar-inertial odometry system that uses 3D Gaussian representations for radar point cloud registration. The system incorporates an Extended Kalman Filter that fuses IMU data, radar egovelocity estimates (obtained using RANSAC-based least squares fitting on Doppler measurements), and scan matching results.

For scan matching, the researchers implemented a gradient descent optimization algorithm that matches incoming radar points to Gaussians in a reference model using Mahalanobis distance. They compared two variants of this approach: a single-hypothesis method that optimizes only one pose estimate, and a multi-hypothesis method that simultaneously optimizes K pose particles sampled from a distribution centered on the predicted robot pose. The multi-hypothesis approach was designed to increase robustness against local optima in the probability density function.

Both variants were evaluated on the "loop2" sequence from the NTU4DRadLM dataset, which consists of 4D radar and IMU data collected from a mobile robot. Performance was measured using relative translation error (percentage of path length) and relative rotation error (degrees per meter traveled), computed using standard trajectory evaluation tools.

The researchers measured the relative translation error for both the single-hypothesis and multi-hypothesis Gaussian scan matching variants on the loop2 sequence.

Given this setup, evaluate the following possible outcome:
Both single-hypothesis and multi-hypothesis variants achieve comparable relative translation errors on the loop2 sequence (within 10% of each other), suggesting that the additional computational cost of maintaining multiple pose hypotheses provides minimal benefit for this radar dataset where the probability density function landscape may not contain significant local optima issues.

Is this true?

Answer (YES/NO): NO